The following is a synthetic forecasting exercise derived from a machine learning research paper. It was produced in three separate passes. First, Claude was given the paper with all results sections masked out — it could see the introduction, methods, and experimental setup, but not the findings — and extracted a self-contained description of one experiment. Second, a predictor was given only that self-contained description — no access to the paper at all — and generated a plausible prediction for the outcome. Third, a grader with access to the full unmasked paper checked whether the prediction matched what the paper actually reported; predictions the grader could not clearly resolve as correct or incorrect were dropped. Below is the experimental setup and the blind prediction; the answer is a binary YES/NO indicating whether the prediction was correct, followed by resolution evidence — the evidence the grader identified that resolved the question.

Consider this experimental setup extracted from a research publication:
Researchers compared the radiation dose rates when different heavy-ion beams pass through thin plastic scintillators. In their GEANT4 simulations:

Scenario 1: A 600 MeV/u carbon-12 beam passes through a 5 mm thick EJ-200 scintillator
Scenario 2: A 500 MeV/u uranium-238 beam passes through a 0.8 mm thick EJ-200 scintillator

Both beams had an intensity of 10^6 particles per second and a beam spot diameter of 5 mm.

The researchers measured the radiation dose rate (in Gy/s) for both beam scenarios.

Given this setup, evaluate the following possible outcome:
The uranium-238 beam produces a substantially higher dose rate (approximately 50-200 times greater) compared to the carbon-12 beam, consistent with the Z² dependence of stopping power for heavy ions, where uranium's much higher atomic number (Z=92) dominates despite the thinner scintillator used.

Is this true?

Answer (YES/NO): NO